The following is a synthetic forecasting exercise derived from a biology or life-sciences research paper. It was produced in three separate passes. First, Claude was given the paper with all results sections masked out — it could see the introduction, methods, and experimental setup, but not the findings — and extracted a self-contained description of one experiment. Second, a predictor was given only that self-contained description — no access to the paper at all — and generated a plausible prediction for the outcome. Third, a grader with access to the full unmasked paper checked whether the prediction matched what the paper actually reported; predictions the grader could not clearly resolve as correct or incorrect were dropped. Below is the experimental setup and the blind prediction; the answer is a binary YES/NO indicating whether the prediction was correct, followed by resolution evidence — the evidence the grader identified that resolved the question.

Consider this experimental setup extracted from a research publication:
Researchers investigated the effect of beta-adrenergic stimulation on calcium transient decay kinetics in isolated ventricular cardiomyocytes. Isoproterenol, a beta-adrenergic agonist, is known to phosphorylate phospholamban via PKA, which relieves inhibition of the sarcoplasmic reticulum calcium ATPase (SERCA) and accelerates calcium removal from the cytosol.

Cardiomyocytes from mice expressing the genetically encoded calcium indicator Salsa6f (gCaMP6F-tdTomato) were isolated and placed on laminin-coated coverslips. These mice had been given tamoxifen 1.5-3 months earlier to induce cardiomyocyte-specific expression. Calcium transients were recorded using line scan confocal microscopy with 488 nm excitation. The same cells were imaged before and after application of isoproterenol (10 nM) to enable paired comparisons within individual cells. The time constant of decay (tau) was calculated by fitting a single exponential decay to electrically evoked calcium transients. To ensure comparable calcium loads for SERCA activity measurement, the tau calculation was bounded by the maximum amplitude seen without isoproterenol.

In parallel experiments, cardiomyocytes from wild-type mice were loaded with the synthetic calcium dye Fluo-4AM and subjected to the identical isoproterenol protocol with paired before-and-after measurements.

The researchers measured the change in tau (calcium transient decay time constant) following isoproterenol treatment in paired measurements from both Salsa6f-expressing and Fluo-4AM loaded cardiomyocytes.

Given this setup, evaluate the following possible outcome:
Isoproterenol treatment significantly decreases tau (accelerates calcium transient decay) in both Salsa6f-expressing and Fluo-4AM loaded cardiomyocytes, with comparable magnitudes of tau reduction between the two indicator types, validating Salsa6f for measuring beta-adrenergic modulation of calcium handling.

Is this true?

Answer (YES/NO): NO